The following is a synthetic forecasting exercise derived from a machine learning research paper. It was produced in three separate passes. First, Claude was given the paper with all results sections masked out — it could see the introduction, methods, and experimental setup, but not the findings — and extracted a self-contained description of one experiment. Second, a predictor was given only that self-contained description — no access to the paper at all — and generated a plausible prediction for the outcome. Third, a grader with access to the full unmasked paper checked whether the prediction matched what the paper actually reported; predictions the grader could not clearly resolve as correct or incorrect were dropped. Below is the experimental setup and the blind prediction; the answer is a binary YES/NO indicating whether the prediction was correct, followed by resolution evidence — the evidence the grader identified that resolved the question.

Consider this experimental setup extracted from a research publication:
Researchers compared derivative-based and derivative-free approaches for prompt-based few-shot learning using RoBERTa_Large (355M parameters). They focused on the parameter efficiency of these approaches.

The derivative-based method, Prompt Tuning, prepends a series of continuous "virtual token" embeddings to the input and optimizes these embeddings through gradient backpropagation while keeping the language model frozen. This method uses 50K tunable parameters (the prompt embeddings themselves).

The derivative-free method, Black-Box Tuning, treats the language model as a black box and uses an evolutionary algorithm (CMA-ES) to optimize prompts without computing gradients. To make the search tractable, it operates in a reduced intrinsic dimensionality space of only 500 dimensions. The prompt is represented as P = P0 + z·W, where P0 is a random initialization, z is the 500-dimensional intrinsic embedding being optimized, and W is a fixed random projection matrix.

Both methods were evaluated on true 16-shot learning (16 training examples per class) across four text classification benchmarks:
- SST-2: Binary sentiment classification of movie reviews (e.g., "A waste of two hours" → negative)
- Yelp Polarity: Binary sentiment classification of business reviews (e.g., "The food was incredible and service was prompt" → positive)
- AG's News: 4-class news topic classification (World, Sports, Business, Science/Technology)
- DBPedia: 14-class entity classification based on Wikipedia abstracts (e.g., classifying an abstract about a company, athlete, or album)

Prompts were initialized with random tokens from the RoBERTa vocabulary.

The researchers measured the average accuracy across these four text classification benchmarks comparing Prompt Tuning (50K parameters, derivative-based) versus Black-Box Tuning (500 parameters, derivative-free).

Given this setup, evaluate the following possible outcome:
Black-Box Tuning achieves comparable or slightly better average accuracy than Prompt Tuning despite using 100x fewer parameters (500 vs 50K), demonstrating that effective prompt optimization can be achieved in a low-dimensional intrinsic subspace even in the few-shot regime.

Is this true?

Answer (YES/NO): NO